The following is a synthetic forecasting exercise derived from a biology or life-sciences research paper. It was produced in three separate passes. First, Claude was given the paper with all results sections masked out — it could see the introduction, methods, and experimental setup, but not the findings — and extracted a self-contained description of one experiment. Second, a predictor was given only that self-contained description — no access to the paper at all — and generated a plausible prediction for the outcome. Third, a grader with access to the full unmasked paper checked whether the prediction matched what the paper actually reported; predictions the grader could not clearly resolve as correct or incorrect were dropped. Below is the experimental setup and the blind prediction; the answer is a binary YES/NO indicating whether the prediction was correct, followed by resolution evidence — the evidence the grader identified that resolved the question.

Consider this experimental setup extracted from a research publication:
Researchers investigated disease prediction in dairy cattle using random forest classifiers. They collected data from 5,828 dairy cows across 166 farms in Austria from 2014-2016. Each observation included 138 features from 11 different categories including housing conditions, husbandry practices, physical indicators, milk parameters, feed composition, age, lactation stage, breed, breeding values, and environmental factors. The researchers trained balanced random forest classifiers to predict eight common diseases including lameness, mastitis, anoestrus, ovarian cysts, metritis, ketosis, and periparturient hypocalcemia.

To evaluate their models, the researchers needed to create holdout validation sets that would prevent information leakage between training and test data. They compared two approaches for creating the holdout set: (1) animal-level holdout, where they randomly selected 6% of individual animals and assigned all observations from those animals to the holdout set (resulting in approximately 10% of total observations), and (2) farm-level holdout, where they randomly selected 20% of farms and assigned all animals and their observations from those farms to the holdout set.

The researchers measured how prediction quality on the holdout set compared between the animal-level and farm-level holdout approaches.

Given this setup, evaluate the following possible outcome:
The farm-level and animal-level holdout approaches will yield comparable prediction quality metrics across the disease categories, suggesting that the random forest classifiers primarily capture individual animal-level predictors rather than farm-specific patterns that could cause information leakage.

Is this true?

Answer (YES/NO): NO